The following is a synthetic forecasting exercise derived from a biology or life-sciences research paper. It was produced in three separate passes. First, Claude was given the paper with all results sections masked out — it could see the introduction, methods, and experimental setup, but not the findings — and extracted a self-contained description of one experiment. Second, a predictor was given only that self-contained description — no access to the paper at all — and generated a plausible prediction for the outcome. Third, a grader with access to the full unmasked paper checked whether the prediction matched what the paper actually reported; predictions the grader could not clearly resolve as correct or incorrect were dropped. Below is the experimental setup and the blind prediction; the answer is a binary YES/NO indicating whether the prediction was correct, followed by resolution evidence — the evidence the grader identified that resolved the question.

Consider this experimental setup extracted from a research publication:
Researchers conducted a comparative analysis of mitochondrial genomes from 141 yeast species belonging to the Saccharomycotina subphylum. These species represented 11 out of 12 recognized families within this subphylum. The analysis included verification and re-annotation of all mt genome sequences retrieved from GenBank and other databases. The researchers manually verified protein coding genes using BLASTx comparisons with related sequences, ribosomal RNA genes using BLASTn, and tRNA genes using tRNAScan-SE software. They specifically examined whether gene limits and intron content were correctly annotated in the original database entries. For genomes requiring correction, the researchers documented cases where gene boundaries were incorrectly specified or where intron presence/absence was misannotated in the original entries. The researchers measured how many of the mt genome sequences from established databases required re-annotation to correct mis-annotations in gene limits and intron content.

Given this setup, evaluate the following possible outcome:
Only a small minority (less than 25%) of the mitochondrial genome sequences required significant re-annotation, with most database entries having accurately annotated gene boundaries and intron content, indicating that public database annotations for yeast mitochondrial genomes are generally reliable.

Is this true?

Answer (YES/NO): NO